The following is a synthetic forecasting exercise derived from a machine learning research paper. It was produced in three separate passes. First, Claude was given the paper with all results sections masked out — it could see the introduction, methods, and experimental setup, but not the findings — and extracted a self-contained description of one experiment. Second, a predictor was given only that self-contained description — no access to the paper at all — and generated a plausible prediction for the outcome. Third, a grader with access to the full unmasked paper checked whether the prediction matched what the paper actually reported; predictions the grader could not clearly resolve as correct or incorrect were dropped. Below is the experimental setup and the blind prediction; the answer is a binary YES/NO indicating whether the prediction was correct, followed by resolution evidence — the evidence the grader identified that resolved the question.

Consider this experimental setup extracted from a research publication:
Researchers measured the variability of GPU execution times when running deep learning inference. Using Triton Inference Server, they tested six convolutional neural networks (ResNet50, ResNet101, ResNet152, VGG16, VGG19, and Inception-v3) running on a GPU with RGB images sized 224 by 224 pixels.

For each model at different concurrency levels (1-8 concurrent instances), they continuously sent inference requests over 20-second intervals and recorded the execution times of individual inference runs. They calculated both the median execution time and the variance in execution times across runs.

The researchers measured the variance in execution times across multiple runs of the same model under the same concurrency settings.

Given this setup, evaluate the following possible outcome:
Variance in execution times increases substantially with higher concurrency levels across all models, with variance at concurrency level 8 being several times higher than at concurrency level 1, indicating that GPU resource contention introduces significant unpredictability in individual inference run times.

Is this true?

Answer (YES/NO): NO